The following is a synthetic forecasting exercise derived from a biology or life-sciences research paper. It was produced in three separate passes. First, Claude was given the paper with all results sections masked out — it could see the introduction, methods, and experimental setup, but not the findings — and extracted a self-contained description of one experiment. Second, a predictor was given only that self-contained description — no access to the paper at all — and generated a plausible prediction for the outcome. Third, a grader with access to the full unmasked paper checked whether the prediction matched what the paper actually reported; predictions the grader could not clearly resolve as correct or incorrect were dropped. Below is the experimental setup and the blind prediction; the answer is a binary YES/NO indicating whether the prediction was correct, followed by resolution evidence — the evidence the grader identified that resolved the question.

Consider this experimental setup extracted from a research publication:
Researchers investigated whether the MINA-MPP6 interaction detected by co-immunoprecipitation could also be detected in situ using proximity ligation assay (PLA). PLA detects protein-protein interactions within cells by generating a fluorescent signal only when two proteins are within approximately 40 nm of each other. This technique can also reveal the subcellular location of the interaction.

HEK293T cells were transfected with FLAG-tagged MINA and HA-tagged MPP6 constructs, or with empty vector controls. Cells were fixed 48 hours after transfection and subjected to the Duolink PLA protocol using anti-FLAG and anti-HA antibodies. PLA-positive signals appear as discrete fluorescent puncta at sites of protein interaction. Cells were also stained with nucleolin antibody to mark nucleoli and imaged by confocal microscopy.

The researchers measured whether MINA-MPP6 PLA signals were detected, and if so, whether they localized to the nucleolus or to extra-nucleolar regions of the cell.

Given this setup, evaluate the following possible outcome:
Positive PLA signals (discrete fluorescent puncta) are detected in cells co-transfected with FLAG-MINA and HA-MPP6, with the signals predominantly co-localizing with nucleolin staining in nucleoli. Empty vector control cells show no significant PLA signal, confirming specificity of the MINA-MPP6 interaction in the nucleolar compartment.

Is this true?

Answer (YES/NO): NO